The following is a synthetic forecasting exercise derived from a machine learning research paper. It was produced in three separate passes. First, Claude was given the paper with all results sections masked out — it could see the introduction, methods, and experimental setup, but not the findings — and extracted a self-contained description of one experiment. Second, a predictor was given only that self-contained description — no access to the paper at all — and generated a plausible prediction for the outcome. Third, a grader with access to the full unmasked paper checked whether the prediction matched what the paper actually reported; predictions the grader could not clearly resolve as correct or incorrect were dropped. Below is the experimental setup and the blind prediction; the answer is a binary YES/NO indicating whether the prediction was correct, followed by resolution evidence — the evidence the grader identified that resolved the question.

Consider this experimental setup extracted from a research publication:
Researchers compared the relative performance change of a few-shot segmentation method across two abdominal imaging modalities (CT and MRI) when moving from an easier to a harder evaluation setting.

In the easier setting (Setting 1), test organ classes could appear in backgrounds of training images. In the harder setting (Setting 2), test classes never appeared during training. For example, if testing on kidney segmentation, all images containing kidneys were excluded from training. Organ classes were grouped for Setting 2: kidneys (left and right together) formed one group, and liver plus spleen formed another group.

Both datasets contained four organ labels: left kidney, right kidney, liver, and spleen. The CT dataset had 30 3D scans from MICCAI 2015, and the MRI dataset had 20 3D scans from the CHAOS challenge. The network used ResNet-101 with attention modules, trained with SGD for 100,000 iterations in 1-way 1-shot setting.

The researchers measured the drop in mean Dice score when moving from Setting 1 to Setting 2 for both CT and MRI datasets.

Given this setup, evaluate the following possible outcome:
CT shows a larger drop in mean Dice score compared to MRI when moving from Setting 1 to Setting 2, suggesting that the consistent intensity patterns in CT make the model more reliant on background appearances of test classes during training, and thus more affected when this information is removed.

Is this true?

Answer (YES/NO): NO